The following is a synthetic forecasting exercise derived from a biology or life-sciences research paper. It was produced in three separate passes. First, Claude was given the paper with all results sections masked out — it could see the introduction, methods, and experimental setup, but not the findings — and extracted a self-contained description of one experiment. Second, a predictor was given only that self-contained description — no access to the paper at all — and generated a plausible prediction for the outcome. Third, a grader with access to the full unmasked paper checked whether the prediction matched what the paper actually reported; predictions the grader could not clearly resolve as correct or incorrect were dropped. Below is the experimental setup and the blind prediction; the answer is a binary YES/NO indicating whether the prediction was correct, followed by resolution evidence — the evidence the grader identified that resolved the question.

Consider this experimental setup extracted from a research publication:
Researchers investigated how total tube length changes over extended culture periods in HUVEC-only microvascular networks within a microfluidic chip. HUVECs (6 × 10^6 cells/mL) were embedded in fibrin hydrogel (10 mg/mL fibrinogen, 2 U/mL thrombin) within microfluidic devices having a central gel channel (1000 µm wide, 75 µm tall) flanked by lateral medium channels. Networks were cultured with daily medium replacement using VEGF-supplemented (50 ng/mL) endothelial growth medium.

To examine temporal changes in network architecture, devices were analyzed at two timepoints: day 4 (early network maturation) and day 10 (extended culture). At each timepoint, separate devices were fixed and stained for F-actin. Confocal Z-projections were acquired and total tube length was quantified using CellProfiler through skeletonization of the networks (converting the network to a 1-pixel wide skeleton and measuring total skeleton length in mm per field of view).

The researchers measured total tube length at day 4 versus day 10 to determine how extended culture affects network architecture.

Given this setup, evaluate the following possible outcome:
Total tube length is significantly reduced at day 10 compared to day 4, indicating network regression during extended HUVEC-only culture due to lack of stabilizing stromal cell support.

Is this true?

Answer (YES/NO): NO